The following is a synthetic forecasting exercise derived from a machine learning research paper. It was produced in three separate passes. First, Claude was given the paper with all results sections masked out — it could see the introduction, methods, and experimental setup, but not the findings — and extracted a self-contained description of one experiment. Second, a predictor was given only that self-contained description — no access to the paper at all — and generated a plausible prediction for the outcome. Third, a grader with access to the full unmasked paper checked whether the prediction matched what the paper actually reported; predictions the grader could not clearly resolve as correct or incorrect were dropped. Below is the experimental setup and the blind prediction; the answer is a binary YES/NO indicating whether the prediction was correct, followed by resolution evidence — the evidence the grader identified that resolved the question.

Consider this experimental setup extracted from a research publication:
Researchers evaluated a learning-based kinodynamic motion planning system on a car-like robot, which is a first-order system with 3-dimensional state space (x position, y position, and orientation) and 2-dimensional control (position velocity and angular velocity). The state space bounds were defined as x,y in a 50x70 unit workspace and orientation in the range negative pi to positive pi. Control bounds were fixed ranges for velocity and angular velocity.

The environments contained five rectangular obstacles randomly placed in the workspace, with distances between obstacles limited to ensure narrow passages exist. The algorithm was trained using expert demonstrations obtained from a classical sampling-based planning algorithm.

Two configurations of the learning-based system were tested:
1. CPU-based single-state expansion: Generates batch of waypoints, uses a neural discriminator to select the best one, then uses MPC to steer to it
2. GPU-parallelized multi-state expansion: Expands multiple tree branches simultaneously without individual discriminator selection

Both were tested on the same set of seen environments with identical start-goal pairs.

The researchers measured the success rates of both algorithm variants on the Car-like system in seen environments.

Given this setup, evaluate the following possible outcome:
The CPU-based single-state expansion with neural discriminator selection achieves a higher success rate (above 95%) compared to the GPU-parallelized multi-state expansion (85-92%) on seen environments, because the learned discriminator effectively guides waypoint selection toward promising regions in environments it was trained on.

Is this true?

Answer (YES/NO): NO